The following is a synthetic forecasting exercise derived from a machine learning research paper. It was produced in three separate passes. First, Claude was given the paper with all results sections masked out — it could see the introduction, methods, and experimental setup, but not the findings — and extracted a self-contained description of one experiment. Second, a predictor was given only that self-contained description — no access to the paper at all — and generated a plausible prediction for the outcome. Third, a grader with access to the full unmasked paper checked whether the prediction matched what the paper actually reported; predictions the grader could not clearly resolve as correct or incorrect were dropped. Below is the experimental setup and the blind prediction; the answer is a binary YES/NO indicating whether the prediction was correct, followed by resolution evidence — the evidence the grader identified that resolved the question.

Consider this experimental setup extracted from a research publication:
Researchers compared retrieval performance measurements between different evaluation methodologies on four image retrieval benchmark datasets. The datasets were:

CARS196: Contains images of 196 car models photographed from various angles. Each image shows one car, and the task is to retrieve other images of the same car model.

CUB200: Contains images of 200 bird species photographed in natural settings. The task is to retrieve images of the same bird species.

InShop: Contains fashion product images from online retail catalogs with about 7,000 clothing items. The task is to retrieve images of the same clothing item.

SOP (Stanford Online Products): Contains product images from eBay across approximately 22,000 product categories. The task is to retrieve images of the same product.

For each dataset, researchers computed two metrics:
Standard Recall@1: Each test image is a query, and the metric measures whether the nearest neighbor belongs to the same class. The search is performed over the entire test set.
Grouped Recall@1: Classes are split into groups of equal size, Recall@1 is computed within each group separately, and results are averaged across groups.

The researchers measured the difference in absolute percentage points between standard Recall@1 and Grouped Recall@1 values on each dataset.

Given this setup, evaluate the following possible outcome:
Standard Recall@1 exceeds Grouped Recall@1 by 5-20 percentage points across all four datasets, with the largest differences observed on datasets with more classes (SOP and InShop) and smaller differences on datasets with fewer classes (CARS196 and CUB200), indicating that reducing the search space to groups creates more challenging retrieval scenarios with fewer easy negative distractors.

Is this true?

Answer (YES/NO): NO